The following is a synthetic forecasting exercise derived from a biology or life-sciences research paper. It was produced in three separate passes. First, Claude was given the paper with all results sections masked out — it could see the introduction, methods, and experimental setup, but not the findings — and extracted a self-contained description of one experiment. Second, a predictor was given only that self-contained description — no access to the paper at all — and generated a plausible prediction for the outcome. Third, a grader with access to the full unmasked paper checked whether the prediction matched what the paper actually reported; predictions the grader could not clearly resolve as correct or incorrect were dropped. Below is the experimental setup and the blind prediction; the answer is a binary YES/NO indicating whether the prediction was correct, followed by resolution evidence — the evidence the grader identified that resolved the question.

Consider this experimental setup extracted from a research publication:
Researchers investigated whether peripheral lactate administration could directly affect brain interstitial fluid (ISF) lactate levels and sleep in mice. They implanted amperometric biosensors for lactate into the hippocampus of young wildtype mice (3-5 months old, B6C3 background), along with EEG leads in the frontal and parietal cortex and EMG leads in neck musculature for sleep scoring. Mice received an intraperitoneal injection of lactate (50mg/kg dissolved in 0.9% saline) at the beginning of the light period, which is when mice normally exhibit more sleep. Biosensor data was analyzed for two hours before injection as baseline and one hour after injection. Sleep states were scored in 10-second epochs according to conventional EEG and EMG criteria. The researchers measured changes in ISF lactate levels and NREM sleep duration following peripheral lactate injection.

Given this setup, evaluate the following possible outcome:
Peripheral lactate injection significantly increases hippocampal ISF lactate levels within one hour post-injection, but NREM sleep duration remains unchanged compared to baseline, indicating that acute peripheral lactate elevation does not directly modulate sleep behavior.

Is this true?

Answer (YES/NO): NO